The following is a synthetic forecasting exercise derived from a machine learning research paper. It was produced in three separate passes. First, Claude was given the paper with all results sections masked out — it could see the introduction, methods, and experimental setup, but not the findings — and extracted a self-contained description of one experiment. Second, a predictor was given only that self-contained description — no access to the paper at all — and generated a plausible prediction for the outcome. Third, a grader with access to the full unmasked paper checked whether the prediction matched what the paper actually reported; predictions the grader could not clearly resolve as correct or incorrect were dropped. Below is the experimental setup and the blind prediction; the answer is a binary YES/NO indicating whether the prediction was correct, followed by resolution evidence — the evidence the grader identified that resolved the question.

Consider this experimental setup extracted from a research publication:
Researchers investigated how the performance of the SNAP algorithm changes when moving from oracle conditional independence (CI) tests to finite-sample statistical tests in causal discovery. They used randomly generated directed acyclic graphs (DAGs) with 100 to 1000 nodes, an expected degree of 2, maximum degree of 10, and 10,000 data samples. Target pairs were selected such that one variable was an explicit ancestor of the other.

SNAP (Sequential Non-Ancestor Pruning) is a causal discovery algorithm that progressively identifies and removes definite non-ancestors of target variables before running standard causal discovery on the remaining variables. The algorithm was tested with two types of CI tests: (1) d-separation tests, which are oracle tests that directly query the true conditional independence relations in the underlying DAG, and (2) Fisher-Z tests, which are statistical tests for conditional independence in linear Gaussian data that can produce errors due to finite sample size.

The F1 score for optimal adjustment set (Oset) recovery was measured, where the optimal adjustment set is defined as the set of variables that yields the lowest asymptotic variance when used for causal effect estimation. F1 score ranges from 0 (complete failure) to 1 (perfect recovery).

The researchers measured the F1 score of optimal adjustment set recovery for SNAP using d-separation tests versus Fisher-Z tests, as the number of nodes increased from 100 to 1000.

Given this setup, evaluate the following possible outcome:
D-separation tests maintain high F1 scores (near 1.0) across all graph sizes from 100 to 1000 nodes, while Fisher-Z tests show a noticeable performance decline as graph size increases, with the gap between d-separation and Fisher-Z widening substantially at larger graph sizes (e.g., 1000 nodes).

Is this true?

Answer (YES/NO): YES